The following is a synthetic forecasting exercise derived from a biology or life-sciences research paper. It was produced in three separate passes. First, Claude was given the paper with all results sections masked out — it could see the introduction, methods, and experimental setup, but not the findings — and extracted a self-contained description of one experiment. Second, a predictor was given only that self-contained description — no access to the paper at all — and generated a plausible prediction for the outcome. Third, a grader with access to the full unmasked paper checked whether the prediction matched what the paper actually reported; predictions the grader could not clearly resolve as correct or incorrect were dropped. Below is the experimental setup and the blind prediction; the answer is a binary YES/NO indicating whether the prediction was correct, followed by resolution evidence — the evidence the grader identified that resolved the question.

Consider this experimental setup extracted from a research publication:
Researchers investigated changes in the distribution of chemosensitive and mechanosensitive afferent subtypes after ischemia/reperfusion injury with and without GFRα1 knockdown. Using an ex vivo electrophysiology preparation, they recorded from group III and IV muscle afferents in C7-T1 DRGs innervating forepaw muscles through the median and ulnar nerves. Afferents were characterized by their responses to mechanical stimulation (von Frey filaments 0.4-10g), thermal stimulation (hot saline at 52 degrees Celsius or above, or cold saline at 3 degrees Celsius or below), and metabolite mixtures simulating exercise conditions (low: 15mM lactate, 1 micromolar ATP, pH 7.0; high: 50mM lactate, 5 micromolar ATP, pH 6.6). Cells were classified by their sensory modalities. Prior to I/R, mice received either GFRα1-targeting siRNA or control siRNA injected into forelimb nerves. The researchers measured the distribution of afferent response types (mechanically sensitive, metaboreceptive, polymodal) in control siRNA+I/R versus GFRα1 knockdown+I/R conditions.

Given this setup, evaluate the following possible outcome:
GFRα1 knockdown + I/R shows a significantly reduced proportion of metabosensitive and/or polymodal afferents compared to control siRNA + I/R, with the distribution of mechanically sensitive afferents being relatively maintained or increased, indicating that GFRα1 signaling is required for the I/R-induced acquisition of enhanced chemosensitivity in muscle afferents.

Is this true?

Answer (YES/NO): YES